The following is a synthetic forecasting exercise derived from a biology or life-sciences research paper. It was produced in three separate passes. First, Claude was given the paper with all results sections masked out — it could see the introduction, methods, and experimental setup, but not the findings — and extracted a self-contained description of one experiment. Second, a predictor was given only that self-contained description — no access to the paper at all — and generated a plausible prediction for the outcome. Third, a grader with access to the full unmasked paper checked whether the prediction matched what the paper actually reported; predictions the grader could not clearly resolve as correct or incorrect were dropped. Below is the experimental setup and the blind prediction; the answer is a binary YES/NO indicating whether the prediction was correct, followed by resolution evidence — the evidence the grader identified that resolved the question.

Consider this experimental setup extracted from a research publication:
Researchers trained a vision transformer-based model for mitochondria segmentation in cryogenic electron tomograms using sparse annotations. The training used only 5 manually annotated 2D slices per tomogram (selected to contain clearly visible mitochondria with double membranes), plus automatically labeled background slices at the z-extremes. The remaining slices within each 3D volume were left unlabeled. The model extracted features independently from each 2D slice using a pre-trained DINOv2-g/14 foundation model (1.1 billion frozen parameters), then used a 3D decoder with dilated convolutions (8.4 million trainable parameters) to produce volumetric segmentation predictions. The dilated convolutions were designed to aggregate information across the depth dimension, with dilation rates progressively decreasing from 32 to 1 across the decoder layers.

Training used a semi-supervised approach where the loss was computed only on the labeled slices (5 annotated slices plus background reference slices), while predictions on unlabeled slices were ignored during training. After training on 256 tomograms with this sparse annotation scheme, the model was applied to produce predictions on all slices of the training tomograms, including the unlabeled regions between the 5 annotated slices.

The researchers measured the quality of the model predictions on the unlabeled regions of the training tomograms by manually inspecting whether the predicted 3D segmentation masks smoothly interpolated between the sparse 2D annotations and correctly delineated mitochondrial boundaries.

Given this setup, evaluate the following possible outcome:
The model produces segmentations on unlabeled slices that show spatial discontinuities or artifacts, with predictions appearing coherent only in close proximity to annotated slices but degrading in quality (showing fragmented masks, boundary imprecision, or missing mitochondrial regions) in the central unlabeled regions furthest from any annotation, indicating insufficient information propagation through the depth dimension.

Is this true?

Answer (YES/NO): NO